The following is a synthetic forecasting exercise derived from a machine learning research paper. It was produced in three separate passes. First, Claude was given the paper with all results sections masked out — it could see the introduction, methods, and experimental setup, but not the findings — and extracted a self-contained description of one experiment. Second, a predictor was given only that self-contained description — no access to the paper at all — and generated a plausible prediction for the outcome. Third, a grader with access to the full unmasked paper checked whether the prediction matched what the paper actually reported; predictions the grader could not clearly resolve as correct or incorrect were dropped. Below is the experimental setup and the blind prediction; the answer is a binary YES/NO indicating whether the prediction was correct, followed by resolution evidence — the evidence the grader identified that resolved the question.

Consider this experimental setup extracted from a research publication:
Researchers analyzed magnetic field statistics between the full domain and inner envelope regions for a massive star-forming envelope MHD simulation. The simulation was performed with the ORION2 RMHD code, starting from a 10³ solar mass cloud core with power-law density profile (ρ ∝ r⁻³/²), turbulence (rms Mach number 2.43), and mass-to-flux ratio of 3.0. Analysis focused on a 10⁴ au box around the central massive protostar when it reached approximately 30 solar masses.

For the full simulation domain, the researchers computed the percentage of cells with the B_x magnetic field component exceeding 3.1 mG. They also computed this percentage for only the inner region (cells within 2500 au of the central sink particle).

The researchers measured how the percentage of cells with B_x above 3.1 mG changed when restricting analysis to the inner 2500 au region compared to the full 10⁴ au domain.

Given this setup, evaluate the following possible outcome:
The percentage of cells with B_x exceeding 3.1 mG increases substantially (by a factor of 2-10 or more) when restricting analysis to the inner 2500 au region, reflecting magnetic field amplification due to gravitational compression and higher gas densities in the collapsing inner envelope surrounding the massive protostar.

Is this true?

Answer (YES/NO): YES